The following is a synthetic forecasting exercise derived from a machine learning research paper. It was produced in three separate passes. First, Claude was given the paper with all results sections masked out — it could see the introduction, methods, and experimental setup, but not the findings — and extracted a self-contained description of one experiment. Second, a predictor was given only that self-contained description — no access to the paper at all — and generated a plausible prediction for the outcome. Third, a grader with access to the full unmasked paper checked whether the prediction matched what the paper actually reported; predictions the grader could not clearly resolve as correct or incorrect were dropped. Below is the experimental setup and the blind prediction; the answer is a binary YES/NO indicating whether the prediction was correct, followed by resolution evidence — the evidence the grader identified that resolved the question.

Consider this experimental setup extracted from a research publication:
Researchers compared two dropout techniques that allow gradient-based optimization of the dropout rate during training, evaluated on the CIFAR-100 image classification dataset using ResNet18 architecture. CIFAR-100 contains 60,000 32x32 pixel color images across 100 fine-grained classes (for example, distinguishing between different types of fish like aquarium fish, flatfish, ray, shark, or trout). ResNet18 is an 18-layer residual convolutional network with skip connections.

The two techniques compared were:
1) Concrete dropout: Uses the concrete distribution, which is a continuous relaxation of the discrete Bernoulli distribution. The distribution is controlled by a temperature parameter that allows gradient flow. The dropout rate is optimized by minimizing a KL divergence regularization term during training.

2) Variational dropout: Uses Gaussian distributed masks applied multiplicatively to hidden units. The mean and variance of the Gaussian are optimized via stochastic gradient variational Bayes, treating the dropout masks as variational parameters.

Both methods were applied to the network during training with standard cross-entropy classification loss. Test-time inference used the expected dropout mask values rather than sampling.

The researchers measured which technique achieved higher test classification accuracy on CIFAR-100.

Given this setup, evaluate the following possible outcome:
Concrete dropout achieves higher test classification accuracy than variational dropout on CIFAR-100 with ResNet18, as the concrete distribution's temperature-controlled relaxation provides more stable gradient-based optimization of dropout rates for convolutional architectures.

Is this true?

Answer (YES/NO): NO